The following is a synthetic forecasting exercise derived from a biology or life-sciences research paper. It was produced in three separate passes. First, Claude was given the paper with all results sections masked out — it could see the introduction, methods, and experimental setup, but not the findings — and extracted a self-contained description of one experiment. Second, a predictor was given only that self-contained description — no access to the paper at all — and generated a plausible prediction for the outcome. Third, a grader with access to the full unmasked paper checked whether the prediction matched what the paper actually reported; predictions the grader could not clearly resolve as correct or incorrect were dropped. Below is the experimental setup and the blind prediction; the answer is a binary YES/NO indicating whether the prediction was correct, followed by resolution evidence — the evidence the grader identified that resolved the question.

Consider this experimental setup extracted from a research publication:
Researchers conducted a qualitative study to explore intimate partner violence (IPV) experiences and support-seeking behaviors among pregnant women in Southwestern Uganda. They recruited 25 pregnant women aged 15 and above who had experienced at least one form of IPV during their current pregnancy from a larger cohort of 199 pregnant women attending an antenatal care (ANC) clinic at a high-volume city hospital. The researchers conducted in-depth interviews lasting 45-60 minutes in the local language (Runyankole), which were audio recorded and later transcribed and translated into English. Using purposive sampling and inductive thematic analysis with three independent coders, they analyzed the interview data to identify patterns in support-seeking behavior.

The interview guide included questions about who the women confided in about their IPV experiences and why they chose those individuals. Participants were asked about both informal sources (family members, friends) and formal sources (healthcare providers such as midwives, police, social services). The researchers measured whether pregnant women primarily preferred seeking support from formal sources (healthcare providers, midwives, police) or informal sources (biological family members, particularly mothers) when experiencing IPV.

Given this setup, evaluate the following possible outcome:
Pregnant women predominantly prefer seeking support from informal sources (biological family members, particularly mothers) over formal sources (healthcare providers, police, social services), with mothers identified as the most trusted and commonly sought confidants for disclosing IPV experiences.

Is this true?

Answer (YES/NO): YES